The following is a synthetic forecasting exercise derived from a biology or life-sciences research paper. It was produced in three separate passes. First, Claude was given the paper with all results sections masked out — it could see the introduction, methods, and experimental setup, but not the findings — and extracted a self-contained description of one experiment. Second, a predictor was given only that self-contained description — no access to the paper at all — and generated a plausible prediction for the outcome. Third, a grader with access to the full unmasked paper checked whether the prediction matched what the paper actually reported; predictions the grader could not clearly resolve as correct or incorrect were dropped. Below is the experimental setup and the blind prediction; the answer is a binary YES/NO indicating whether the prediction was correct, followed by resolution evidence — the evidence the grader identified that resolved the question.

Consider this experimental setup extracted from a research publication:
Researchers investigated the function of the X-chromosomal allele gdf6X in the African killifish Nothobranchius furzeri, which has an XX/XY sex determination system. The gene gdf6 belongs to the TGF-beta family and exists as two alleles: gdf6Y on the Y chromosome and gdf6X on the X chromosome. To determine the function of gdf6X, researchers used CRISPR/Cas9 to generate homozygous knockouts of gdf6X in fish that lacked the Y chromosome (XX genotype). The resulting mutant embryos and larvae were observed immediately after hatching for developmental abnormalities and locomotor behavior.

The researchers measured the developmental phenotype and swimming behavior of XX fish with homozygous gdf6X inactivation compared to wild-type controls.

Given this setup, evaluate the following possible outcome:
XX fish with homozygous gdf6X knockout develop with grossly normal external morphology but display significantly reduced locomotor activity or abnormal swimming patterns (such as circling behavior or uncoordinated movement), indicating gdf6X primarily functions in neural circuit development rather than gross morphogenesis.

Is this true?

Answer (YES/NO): NO